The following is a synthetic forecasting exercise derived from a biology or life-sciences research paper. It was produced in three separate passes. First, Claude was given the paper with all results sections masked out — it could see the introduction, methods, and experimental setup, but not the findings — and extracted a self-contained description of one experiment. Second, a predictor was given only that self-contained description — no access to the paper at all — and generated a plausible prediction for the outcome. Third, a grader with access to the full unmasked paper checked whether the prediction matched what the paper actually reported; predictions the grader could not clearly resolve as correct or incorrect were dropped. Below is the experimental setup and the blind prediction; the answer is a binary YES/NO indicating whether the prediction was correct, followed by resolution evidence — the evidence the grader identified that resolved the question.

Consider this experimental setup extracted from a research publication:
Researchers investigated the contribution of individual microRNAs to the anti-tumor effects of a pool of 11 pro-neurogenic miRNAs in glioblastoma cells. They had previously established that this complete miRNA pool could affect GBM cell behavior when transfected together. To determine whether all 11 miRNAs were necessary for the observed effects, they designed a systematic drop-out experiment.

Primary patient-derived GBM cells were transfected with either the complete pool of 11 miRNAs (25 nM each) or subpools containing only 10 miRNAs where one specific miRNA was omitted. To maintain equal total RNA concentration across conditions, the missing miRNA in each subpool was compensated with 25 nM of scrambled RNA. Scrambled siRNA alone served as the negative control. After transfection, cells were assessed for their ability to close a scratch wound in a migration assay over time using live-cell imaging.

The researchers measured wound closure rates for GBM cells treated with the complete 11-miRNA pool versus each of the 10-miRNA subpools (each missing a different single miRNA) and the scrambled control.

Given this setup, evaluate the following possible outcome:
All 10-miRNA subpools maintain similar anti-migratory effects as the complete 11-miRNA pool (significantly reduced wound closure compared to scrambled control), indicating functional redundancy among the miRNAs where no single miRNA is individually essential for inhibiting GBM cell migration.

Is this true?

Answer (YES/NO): NO